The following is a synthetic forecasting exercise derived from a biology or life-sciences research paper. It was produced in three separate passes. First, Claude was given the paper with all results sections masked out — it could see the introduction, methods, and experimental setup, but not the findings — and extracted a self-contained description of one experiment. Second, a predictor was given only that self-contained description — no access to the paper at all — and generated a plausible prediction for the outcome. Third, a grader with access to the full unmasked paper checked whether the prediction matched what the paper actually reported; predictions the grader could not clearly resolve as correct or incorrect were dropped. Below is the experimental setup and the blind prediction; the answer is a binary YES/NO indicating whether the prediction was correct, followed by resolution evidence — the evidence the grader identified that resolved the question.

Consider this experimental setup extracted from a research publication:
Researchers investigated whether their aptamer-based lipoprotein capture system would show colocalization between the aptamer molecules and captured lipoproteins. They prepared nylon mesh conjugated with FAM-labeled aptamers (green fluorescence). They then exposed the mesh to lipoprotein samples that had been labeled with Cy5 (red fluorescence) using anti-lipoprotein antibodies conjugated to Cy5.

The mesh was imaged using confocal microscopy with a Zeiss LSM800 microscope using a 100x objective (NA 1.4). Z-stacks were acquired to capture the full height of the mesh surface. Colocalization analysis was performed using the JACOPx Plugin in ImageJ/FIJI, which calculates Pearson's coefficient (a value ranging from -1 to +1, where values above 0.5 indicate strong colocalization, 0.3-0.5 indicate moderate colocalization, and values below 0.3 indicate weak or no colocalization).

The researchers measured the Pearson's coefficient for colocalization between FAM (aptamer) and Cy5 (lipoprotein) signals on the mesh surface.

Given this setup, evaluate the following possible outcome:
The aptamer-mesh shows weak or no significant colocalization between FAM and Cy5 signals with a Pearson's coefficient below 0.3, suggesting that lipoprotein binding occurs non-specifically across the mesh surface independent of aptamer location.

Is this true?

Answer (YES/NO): NO